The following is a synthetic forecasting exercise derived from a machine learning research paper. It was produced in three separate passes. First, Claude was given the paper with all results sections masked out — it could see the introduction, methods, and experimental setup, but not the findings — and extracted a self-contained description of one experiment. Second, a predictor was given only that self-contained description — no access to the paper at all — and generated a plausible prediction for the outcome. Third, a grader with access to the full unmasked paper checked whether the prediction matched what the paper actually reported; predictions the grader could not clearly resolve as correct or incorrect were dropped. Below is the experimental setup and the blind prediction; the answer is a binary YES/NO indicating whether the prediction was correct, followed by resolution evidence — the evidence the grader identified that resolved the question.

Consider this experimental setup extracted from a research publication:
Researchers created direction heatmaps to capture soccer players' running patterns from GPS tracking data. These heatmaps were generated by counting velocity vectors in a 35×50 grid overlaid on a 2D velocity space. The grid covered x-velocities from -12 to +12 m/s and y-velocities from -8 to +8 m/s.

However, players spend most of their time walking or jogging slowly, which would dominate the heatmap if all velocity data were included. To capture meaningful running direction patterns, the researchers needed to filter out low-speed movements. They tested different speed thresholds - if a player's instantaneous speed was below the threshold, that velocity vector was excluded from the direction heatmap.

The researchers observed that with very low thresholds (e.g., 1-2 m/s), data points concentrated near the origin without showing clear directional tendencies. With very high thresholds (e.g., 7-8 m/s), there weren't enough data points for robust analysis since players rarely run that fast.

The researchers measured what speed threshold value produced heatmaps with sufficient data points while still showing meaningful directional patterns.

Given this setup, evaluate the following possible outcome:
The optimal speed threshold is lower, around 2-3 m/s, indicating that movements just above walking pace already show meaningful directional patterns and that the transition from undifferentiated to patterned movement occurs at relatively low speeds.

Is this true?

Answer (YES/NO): NO